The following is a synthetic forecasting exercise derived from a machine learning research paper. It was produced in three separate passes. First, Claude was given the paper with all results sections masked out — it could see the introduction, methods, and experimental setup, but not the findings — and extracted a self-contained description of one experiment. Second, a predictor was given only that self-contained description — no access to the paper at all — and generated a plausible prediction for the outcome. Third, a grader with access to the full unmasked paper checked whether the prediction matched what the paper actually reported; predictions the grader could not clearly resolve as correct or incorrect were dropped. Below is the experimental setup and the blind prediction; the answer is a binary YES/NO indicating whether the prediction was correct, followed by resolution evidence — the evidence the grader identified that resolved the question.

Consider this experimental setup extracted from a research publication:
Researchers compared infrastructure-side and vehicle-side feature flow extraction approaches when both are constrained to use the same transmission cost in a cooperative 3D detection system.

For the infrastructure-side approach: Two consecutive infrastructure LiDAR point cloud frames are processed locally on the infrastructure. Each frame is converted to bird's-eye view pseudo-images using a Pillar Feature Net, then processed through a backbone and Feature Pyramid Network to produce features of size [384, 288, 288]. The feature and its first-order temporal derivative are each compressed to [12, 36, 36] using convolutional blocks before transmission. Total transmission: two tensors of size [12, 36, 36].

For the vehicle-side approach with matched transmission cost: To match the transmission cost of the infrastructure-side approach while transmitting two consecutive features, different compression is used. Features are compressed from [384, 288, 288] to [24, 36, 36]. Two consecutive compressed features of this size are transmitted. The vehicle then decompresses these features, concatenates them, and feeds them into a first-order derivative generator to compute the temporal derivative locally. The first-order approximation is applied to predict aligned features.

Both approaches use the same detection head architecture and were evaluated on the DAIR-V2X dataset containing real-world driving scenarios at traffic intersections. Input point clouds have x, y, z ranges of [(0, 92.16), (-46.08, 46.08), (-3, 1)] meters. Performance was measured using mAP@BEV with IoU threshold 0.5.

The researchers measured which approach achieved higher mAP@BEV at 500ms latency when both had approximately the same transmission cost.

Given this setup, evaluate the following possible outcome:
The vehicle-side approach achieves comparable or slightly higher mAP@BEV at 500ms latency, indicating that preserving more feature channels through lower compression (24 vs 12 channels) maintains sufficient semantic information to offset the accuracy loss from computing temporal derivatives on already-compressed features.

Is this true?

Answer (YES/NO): NO